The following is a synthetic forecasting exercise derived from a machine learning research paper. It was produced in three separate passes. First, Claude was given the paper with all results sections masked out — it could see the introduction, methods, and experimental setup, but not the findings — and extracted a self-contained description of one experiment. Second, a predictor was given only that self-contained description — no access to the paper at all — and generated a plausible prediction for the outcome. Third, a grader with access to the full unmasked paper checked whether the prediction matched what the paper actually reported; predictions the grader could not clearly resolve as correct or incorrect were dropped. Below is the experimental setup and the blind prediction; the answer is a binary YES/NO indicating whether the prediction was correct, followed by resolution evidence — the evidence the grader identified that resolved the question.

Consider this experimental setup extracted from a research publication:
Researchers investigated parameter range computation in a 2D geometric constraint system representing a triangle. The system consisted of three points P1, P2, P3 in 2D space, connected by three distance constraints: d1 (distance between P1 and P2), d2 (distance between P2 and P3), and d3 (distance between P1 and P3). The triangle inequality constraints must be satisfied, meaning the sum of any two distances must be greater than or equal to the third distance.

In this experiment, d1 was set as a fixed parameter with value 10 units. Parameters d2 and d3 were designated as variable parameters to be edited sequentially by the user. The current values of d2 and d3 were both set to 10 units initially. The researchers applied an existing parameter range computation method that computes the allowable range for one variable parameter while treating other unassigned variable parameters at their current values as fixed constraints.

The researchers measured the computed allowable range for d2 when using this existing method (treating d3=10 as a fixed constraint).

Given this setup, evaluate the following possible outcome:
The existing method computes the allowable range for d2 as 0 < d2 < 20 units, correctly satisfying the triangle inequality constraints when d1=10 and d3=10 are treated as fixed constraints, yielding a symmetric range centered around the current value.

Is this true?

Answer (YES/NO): NO